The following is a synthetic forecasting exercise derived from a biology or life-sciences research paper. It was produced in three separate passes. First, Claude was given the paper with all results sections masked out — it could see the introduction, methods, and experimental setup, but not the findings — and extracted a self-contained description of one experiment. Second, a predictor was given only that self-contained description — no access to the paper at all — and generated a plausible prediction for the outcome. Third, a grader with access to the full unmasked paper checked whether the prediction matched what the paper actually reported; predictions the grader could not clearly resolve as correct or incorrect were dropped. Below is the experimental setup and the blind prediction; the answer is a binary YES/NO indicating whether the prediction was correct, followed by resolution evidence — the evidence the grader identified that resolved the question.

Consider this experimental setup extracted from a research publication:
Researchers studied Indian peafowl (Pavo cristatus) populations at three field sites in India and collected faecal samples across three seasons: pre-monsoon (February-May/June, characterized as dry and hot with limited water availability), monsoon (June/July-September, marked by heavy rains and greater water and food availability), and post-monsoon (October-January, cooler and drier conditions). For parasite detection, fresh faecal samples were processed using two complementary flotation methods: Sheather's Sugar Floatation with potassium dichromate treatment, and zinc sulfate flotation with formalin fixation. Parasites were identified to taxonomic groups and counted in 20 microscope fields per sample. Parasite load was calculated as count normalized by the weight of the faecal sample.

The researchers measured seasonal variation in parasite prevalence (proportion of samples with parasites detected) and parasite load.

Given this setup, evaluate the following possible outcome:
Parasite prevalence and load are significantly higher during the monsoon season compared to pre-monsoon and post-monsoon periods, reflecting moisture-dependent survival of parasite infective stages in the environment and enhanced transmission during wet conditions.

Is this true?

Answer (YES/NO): NO